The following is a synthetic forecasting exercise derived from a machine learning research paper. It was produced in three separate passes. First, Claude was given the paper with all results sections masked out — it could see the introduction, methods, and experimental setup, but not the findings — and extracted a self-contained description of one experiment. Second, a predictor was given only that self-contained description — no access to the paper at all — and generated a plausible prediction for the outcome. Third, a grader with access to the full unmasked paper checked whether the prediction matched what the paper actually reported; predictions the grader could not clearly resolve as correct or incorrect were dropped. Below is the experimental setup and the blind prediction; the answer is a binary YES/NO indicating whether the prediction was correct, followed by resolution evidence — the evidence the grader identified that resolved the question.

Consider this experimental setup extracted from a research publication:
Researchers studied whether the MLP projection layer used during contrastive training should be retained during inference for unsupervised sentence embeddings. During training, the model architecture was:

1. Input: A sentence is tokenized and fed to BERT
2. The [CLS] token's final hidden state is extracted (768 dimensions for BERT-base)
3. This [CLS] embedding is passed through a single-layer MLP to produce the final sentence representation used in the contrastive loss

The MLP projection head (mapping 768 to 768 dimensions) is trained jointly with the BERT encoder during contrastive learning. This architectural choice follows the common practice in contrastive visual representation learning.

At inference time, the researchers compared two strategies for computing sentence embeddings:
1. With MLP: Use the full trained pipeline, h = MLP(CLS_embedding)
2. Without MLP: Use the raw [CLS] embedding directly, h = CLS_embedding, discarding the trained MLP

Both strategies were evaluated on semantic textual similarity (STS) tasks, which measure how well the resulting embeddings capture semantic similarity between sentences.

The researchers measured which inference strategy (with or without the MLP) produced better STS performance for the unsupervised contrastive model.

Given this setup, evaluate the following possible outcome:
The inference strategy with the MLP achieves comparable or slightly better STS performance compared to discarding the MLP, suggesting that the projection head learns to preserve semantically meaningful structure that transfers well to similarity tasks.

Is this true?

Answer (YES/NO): NO